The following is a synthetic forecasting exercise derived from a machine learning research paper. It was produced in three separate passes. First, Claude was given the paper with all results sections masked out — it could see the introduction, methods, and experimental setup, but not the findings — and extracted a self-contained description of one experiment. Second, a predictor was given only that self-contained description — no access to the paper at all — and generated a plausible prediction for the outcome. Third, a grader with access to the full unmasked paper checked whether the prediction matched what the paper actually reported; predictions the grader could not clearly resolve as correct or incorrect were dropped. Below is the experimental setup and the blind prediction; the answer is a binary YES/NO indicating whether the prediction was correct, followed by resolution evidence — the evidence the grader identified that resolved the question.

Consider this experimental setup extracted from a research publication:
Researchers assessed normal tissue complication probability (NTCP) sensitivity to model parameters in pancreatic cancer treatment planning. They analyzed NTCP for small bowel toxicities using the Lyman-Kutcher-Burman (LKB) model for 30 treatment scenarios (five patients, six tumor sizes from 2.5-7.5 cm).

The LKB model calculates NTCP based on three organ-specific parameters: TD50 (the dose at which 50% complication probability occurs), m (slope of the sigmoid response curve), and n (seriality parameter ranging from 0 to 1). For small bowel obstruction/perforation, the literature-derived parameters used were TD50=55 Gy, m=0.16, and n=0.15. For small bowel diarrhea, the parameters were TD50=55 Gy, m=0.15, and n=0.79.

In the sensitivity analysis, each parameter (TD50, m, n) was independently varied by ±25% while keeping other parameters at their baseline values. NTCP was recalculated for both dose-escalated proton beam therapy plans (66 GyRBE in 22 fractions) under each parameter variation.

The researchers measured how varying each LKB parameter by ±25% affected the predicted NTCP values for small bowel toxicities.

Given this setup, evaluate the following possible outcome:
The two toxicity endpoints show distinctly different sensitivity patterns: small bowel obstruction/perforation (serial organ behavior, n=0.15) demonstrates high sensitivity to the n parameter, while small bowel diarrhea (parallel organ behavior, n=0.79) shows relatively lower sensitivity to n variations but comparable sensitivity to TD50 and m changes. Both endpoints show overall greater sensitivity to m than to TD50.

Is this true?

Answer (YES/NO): NO